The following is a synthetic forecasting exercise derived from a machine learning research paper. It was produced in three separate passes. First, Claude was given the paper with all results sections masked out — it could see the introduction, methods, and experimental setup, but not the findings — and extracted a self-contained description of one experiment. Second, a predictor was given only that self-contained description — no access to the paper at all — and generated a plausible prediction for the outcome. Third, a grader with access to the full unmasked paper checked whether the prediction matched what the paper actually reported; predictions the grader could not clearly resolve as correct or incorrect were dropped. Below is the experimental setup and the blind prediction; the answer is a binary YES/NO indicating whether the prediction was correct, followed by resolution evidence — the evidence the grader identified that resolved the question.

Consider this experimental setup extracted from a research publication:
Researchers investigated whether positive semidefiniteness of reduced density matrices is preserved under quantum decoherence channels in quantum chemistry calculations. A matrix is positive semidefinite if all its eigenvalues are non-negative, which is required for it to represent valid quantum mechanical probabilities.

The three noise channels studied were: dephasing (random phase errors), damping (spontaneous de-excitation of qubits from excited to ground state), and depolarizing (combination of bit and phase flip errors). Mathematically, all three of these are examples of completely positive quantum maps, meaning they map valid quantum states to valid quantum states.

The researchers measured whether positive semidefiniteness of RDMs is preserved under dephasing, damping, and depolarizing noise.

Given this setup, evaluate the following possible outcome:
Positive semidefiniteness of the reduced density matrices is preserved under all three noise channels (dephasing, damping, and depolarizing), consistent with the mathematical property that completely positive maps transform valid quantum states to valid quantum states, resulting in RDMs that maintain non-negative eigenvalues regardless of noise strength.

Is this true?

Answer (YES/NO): YES